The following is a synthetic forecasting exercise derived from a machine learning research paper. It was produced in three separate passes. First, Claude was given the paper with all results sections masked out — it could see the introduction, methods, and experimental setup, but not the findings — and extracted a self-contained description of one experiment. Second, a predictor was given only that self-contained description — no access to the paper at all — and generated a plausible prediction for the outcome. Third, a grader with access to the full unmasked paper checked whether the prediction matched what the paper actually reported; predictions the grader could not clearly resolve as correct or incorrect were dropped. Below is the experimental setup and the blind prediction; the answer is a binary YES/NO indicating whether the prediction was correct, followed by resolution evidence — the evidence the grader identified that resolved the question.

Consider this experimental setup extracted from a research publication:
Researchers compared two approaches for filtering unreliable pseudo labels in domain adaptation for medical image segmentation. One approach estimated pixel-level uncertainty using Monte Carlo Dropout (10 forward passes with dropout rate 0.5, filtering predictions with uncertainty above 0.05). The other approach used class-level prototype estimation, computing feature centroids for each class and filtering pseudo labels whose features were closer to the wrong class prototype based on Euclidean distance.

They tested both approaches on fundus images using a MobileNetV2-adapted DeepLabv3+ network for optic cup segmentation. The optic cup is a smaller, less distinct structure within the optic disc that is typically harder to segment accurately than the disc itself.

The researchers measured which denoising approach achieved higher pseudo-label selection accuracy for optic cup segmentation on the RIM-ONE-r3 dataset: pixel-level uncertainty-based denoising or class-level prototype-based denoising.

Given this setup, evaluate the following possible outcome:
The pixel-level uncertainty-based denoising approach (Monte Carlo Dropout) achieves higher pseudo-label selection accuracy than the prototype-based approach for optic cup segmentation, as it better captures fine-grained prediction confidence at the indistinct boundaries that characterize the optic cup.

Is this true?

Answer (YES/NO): NO